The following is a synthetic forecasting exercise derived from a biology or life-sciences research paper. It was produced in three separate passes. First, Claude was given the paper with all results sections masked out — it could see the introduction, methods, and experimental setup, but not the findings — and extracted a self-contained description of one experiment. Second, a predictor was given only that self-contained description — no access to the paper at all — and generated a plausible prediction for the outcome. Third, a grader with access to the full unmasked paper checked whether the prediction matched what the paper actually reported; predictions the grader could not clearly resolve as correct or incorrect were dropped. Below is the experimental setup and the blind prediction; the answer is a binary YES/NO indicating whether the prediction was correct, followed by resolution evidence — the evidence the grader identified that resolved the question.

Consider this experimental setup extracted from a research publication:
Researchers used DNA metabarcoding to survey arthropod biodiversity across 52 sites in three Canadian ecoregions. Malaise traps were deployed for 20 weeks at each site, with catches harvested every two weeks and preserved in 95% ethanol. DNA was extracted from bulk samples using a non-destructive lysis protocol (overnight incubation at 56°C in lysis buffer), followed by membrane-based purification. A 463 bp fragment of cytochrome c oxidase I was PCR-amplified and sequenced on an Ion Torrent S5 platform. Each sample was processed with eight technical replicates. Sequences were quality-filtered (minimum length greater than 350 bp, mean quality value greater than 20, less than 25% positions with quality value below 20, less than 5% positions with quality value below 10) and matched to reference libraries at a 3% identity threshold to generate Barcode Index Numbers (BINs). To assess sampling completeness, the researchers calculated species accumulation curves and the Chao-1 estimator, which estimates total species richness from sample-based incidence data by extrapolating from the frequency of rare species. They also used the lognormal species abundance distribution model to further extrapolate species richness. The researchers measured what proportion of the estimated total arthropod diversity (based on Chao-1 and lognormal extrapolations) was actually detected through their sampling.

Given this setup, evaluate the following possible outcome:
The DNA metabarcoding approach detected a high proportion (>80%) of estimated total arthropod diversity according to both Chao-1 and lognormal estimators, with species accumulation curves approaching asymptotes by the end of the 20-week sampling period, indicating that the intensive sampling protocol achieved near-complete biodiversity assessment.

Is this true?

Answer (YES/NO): NO